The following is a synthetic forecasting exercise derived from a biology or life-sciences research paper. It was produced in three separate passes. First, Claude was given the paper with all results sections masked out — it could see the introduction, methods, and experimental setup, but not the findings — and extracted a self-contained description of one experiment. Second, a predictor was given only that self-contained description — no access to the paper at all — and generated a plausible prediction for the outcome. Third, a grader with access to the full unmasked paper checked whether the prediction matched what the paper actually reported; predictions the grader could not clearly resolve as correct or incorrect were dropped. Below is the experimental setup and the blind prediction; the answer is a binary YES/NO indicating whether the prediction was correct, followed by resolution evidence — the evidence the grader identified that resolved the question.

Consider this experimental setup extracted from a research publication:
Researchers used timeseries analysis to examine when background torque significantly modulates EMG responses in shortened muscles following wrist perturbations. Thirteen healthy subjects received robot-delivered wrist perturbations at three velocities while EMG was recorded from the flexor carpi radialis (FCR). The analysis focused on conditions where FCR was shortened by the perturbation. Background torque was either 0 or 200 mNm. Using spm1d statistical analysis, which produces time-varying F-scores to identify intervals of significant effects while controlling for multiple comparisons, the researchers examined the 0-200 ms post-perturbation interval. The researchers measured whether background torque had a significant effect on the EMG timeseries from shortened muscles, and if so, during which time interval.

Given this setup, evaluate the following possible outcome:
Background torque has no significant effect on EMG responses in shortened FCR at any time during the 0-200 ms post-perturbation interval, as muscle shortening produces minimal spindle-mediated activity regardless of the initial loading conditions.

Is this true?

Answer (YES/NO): NO